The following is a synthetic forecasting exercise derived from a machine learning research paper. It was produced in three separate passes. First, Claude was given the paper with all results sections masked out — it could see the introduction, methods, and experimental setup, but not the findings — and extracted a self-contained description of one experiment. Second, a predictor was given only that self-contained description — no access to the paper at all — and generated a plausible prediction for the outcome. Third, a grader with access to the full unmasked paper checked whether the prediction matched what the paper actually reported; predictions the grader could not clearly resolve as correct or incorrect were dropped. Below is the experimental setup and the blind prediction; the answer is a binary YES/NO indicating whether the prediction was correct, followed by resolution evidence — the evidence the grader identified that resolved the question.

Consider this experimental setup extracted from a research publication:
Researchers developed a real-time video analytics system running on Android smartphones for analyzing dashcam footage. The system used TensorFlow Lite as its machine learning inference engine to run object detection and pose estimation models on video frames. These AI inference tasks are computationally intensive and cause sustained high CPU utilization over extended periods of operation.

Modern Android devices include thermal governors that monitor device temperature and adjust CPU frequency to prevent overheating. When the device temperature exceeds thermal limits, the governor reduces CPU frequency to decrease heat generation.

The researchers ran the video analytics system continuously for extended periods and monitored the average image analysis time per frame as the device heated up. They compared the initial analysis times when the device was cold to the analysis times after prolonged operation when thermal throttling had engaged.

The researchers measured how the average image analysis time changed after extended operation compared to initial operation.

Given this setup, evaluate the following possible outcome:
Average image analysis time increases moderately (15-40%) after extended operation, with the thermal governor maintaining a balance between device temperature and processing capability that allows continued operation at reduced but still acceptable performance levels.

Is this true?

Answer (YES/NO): YES